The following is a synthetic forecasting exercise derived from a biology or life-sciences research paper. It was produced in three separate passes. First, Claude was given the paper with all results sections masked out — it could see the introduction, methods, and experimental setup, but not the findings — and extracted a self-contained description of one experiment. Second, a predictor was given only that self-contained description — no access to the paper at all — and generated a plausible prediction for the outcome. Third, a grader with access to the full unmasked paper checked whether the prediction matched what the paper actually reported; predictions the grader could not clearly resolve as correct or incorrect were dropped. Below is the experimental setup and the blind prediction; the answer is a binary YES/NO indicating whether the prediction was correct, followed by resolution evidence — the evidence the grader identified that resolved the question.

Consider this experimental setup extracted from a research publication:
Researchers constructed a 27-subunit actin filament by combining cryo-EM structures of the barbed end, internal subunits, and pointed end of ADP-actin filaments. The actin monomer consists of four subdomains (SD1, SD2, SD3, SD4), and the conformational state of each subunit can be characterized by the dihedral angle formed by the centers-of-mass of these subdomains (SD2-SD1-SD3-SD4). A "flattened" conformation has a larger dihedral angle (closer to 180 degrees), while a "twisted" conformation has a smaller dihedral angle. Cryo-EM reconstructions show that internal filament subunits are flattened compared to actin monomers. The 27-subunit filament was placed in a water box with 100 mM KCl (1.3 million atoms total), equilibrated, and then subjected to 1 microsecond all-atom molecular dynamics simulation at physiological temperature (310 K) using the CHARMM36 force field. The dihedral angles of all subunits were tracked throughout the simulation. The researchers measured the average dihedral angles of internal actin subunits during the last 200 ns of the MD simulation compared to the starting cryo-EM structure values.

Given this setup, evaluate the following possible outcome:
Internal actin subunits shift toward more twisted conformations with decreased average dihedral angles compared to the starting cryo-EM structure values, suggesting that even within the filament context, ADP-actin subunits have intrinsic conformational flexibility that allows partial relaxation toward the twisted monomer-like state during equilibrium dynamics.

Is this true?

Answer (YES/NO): YES